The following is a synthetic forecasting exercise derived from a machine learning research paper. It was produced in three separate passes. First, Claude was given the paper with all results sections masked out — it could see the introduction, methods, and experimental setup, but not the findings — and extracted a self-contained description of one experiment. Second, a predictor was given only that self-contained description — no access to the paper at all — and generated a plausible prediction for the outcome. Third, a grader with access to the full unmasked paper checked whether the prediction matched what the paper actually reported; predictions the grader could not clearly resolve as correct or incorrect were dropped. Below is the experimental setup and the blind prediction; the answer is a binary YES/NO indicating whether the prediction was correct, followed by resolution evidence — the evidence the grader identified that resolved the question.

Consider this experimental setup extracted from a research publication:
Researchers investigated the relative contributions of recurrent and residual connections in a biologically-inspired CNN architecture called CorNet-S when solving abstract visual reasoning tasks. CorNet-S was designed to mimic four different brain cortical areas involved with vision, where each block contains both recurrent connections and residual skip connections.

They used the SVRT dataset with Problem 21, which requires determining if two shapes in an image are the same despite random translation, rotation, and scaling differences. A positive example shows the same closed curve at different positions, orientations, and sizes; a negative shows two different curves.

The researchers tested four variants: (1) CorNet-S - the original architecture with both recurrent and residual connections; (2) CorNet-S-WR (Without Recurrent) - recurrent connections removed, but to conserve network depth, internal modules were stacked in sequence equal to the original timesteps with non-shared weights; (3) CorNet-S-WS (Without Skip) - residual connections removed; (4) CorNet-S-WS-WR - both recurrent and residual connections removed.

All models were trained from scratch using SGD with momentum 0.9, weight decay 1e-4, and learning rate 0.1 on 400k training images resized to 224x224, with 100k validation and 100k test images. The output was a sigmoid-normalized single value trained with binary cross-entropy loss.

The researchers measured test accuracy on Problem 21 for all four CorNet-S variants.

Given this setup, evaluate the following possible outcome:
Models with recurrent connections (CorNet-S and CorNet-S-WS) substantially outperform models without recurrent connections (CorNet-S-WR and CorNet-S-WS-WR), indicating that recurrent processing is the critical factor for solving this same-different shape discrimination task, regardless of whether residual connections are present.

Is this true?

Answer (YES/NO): YES